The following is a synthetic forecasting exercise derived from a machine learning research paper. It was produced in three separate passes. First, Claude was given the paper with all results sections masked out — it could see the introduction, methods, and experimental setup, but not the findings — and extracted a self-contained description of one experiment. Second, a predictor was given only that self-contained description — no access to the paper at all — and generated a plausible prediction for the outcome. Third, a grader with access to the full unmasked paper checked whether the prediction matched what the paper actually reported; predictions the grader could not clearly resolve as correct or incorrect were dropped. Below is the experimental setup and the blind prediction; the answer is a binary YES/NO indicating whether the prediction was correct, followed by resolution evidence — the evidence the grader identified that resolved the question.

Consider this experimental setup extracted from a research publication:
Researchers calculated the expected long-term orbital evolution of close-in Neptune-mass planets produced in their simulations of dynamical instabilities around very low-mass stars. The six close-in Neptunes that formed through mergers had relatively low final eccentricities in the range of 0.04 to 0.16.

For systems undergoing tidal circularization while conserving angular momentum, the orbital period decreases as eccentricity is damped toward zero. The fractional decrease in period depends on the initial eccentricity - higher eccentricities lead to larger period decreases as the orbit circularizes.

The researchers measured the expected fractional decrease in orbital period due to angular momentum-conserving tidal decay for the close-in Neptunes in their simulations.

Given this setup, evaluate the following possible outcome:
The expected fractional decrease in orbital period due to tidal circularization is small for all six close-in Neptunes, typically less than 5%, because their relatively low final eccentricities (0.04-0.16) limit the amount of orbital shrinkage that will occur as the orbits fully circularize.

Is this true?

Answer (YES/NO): NO